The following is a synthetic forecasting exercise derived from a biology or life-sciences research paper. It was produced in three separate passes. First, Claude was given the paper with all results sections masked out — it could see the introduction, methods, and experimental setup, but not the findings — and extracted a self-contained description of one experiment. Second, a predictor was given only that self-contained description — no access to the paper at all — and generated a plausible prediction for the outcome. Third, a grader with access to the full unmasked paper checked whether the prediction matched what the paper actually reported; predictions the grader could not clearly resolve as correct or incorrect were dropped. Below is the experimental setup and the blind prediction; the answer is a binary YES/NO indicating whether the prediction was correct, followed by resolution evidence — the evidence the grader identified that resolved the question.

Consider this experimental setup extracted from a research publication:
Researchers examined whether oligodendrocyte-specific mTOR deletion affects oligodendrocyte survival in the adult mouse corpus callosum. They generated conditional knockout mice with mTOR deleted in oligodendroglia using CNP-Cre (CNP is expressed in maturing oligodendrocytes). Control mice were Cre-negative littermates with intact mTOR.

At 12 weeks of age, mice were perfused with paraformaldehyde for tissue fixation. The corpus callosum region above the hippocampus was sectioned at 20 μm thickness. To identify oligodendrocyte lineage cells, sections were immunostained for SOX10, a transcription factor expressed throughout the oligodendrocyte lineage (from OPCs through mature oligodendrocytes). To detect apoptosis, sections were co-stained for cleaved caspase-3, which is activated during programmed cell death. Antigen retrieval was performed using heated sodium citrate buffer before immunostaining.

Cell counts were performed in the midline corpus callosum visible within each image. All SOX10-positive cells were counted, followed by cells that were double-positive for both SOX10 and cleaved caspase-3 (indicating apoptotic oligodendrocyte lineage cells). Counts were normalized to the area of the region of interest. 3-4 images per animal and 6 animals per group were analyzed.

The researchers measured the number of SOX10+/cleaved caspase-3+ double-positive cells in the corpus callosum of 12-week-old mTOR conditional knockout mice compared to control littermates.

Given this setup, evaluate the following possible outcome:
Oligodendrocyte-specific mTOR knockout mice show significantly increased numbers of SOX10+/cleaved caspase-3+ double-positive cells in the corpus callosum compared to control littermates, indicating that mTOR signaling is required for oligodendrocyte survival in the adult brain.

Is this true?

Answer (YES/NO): YES